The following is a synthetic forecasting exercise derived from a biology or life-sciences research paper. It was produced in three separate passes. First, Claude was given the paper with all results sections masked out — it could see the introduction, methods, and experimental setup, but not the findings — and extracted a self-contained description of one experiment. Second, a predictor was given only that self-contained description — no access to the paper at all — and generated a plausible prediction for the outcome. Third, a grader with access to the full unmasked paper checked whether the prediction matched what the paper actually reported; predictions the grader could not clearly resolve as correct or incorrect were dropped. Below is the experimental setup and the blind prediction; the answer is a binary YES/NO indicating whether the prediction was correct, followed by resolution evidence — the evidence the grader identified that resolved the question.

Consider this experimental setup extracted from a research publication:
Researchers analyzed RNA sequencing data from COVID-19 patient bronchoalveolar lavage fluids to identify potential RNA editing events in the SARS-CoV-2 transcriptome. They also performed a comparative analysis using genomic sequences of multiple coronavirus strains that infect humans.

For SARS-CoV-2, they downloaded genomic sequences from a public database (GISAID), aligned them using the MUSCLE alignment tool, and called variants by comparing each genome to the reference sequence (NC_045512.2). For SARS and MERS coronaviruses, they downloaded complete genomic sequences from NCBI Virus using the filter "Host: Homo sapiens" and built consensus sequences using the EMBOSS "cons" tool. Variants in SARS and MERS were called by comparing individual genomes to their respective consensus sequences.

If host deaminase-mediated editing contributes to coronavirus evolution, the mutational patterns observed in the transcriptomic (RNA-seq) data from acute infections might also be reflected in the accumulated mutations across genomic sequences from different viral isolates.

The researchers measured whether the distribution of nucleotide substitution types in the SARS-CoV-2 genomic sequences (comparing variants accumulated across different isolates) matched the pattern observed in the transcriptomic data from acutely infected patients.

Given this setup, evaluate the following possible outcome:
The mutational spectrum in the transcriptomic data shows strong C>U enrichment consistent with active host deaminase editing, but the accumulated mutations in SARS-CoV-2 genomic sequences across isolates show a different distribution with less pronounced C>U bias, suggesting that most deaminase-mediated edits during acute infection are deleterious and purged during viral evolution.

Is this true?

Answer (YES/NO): NO